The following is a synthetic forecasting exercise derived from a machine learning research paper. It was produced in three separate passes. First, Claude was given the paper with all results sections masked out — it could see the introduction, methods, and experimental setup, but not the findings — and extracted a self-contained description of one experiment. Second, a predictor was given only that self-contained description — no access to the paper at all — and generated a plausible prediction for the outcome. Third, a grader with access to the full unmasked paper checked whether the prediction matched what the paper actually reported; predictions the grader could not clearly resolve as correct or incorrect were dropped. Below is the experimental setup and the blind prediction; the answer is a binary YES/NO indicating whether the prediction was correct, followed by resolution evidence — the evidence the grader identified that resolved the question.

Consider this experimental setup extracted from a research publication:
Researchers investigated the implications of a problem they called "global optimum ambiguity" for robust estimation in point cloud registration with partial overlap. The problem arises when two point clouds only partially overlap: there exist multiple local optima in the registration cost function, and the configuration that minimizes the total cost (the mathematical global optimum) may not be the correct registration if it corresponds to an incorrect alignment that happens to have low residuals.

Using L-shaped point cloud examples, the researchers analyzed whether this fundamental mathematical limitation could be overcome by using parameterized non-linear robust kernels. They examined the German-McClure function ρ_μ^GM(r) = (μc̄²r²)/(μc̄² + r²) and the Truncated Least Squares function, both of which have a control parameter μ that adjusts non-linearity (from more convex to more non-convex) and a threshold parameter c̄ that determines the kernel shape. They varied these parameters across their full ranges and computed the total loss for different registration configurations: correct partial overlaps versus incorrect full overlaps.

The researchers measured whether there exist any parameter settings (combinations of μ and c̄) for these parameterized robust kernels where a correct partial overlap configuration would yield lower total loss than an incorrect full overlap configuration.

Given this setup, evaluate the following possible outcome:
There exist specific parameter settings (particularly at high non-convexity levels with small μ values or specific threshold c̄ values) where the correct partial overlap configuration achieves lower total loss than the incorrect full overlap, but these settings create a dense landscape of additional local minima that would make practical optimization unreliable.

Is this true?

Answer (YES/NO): NO